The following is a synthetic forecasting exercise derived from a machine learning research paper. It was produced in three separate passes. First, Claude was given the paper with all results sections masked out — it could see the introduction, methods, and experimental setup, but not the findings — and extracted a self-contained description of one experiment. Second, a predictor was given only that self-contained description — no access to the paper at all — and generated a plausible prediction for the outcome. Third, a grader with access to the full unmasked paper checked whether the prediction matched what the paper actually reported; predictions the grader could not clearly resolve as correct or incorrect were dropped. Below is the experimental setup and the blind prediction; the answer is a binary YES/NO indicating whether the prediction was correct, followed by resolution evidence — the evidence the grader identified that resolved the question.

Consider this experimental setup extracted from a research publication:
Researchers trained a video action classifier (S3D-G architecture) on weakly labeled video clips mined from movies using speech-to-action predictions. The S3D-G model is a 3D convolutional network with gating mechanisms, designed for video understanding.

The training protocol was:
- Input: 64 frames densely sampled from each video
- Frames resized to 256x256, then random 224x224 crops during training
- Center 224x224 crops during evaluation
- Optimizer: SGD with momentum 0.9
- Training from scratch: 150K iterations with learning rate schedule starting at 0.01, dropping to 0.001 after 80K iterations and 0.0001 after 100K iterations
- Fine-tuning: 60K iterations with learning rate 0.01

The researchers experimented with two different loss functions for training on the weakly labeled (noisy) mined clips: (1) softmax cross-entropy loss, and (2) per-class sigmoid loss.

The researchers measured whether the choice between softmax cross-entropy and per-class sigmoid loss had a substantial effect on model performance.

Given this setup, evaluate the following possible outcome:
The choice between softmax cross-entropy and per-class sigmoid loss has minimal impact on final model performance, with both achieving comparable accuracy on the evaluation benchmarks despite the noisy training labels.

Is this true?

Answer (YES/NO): YES